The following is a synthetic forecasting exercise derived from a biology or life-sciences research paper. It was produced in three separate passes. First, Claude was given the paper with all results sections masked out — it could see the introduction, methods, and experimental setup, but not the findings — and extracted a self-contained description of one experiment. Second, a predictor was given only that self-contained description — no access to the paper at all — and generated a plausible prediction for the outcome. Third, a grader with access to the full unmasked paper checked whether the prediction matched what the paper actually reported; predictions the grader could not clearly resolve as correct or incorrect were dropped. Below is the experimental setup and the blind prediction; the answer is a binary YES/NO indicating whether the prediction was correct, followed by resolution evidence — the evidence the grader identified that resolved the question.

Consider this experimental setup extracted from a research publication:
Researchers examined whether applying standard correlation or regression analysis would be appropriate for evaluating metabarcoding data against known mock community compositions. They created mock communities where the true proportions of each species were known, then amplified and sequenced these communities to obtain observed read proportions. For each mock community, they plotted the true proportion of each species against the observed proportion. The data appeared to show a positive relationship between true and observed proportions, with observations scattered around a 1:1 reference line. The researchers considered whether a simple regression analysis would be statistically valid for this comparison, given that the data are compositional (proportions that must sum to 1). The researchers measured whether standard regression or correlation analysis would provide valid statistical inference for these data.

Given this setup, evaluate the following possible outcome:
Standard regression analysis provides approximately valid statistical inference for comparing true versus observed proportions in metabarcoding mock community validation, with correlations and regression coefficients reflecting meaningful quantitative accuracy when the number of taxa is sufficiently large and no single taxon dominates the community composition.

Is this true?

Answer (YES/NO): NO